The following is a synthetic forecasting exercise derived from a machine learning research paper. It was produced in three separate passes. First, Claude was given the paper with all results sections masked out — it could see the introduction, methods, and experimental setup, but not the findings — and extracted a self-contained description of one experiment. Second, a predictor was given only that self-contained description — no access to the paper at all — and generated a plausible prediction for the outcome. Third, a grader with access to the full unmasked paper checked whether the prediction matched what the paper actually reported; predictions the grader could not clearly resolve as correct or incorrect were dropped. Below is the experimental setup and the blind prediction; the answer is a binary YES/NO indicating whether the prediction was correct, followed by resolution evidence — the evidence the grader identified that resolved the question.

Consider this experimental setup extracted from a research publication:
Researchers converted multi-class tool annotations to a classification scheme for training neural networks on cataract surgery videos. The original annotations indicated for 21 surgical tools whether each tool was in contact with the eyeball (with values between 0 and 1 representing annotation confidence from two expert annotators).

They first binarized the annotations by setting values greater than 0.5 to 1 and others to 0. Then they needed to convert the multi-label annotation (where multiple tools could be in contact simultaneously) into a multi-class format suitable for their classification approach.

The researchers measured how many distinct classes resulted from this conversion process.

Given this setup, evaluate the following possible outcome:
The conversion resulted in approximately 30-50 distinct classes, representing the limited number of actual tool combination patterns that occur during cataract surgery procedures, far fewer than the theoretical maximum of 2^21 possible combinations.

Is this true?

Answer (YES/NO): NO